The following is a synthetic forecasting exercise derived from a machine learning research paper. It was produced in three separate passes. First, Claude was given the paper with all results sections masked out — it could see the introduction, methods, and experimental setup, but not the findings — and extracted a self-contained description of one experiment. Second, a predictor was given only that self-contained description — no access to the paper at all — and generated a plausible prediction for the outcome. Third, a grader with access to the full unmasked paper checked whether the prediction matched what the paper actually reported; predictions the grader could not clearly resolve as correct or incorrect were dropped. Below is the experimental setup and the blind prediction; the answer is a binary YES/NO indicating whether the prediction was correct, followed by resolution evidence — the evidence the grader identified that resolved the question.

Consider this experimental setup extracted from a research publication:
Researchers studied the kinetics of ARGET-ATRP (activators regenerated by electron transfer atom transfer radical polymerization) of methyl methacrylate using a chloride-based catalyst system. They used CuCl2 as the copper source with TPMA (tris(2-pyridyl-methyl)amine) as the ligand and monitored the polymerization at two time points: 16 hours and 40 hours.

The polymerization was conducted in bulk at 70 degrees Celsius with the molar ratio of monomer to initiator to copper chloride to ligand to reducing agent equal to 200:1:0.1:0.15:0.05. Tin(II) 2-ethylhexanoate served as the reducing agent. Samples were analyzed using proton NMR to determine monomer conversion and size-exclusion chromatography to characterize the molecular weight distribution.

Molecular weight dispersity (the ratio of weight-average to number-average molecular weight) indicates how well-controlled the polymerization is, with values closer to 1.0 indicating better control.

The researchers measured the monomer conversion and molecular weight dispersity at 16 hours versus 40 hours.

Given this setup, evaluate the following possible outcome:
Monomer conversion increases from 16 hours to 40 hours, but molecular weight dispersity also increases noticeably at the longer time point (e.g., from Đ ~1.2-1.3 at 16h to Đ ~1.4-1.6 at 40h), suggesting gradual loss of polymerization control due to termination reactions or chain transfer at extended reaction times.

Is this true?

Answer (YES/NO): NO